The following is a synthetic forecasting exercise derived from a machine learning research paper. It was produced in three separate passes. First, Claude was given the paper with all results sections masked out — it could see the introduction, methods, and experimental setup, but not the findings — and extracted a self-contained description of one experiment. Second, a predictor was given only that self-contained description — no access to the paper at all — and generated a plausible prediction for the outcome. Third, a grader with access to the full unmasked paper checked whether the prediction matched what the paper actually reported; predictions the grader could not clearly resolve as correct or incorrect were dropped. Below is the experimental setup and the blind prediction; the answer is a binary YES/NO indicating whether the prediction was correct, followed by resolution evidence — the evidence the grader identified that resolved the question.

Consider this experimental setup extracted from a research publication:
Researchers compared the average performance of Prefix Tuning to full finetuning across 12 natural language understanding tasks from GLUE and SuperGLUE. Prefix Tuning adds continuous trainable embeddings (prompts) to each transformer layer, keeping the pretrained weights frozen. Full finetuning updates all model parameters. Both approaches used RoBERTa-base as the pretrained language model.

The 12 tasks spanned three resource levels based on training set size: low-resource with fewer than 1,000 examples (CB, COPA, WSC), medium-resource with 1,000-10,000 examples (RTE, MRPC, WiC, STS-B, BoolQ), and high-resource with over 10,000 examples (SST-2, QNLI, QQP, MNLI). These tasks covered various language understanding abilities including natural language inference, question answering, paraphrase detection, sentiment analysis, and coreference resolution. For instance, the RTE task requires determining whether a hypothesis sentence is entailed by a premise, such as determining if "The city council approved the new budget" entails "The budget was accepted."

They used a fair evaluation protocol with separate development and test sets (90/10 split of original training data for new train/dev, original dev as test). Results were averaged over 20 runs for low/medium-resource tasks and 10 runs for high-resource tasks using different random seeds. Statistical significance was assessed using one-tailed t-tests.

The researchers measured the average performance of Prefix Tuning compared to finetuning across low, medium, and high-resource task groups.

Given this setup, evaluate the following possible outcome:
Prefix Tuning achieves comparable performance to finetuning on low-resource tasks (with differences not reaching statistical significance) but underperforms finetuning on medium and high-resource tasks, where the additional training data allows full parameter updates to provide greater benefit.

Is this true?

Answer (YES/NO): NO